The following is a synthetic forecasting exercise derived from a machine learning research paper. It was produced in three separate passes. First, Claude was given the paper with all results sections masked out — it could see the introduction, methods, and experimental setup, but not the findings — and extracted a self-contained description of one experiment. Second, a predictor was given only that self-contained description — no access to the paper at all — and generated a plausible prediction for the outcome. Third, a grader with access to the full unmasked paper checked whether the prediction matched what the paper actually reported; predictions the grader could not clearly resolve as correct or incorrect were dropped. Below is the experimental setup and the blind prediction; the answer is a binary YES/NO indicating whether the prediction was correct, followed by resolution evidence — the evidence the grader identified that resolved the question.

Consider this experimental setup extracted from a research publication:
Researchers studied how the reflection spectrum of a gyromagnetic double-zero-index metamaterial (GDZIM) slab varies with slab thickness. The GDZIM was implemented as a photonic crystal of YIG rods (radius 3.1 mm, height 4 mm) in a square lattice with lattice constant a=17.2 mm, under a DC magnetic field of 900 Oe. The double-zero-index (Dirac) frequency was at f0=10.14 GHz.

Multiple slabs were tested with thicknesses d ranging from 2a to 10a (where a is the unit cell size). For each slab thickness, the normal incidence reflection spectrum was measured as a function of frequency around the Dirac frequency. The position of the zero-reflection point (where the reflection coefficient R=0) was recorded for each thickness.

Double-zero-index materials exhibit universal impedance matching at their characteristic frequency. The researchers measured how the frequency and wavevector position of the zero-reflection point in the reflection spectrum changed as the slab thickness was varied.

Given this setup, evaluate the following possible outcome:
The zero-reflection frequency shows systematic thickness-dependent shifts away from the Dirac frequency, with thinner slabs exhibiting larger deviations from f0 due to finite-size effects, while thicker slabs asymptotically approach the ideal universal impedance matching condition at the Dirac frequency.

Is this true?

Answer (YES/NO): NO